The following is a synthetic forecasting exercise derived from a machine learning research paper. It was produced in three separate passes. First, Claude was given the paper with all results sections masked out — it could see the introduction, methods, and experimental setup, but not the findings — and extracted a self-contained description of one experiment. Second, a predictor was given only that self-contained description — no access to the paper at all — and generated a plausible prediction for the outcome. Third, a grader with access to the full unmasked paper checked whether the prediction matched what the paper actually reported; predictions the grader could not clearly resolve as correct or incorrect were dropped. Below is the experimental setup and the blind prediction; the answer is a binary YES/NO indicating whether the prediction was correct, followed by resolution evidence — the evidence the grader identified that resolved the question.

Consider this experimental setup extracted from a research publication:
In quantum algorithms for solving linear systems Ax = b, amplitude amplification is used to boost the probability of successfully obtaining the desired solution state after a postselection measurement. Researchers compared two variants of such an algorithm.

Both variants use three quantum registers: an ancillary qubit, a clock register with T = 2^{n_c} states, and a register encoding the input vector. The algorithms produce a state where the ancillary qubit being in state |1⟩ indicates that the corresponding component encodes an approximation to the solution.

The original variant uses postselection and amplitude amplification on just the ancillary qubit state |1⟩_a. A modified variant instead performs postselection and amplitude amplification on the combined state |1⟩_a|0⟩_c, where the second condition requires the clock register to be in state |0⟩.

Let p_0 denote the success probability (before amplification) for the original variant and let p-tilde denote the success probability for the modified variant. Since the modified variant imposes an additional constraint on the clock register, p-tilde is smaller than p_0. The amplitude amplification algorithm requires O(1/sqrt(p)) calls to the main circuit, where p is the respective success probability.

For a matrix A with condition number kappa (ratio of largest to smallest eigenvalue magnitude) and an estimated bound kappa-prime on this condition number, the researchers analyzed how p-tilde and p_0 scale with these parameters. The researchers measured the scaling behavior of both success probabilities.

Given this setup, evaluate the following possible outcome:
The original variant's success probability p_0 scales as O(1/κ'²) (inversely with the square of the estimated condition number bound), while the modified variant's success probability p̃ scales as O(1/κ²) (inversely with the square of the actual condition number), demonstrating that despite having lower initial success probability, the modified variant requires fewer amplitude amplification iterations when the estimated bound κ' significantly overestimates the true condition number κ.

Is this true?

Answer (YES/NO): NO